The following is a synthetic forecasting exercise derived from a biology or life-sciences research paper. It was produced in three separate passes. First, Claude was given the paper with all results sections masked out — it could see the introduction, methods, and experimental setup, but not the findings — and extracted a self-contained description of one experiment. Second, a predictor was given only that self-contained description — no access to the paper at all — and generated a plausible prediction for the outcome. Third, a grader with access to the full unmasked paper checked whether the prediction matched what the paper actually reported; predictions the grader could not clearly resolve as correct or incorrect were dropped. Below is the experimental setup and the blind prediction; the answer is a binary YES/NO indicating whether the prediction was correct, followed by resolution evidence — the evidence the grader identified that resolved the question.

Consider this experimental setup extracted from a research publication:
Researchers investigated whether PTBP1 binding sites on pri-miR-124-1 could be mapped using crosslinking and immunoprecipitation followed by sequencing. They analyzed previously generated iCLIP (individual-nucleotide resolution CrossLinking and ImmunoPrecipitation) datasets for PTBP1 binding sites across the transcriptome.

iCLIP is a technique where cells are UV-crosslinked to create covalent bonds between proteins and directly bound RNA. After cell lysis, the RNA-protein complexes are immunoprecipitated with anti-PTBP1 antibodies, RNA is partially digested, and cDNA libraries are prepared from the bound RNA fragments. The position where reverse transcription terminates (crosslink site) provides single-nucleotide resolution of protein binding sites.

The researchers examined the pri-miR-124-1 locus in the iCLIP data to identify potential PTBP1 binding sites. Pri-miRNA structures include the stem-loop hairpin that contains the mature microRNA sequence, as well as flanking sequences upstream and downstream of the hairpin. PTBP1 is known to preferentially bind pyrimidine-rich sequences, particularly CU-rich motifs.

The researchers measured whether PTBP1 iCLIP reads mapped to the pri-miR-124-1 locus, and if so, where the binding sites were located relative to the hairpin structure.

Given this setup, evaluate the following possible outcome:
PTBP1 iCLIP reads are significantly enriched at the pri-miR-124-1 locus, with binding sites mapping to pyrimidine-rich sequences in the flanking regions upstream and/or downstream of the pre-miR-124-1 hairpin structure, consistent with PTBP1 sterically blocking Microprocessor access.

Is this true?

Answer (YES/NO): YES